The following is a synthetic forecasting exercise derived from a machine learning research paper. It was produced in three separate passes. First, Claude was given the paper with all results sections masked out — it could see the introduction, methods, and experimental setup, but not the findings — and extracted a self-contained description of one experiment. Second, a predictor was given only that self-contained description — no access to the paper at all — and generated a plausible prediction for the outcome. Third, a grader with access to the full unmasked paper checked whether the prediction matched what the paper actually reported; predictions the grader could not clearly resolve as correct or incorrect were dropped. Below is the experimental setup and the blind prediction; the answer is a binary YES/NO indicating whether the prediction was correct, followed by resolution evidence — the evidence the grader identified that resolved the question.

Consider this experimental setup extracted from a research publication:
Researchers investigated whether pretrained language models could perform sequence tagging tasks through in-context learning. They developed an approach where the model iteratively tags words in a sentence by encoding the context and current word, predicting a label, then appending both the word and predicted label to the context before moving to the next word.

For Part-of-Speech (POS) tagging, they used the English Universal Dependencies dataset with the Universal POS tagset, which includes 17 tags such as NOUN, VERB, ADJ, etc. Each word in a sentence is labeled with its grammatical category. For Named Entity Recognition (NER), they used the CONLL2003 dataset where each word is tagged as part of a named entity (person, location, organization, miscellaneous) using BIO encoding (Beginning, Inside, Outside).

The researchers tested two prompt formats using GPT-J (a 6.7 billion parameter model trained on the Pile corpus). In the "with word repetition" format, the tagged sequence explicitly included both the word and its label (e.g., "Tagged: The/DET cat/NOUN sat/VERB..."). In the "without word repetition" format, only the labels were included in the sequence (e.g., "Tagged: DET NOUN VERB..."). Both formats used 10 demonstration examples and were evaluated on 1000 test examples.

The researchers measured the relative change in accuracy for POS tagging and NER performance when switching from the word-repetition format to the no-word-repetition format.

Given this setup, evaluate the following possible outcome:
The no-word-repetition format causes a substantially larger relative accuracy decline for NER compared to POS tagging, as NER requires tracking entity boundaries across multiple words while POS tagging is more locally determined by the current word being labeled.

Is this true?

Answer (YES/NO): NO